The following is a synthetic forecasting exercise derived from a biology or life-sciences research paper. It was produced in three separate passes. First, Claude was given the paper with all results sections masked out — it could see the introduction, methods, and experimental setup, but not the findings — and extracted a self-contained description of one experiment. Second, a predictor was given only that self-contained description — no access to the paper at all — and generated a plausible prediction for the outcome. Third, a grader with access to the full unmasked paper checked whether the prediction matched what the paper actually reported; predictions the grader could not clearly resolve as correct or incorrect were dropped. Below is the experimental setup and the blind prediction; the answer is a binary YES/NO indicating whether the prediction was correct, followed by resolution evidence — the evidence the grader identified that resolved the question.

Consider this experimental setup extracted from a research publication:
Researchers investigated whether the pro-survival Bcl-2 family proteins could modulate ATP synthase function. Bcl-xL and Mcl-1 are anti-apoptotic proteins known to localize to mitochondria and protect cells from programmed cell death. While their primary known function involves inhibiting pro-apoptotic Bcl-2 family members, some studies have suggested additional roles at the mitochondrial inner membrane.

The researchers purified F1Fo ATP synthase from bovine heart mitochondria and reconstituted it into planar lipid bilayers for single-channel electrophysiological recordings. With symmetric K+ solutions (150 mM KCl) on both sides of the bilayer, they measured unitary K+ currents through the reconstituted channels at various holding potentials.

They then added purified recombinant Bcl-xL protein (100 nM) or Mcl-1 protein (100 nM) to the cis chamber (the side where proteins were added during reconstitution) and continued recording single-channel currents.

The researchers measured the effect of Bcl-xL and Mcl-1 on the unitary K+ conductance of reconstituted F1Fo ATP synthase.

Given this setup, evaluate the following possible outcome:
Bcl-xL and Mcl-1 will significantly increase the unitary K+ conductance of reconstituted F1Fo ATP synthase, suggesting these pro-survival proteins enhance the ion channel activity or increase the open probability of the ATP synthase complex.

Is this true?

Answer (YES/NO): YES